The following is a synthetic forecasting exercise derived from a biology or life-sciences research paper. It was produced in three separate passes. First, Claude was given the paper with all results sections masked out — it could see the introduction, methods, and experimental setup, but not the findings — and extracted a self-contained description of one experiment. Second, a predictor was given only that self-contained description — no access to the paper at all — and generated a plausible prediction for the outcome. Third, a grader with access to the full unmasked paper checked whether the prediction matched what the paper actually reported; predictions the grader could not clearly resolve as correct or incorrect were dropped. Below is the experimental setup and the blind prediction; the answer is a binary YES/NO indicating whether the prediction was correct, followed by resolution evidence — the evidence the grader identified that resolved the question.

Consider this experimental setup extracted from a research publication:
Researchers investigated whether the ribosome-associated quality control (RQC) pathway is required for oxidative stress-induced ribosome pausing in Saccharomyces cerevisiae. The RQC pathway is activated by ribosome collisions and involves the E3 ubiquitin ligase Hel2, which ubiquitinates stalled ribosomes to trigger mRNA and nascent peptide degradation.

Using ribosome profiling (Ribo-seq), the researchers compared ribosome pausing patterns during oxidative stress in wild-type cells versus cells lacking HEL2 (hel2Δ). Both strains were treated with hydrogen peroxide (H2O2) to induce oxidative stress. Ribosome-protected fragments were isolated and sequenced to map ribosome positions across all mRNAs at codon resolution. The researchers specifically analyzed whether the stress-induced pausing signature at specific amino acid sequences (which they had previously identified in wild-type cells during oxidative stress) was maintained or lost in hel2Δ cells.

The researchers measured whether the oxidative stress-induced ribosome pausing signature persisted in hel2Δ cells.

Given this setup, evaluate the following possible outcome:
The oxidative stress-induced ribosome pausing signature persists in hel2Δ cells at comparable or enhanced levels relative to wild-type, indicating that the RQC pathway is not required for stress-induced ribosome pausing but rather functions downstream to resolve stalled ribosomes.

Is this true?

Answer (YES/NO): NO